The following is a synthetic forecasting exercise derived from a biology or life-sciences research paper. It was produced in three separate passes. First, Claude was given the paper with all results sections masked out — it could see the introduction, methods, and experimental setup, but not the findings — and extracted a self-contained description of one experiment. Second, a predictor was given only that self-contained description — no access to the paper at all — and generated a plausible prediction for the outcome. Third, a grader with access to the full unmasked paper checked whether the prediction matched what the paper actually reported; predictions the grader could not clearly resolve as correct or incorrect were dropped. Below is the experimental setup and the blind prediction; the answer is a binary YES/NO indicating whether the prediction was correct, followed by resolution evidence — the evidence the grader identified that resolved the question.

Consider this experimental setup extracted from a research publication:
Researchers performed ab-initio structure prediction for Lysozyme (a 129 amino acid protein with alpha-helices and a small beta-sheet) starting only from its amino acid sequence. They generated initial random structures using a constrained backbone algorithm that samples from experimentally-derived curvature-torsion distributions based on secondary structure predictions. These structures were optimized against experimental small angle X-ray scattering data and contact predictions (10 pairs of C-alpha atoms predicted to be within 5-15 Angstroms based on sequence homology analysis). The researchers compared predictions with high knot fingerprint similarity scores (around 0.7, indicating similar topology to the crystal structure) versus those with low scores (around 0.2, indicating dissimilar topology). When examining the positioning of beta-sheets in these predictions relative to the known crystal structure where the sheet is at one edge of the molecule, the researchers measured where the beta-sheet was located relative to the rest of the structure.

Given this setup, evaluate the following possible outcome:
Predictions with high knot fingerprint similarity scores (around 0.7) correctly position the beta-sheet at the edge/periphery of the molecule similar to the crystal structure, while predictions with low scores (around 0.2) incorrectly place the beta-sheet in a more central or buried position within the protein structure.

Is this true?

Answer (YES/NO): YES